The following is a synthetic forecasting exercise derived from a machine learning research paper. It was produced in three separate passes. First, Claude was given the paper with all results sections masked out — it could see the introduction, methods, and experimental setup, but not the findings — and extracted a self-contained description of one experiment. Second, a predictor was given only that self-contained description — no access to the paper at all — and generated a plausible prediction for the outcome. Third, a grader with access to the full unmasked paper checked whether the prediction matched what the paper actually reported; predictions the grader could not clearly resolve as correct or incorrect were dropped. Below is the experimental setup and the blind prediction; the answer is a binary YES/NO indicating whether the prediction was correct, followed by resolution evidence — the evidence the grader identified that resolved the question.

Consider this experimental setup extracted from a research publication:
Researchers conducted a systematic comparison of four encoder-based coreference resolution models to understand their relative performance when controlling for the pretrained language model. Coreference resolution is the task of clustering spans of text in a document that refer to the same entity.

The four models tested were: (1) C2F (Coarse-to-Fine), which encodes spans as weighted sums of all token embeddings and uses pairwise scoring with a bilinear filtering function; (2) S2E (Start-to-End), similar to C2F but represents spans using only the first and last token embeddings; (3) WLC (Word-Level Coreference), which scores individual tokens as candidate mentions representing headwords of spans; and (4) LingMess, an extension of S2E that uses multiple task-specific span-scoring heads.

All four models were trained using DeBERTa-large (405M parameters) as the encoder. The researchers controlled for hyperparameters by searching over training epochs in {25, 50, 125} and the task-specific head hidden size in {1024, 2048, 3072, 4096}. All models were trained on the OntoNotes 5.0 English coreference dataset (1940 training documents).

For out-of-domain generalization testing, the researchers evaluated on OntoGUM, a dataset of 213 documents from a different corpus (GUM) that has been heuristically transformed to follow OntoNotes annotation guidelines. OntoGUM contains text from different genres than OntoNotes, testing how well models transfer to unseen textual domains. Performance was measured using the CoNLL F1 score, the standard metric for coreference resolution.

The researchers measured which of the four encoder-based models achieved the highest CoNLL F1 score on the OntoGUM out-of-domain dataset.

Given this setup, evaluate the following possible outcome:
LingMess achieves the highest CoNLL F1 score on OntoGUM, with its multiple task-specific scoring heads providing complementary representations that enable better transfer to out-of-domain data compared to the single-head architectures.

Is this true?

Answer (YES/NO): NO